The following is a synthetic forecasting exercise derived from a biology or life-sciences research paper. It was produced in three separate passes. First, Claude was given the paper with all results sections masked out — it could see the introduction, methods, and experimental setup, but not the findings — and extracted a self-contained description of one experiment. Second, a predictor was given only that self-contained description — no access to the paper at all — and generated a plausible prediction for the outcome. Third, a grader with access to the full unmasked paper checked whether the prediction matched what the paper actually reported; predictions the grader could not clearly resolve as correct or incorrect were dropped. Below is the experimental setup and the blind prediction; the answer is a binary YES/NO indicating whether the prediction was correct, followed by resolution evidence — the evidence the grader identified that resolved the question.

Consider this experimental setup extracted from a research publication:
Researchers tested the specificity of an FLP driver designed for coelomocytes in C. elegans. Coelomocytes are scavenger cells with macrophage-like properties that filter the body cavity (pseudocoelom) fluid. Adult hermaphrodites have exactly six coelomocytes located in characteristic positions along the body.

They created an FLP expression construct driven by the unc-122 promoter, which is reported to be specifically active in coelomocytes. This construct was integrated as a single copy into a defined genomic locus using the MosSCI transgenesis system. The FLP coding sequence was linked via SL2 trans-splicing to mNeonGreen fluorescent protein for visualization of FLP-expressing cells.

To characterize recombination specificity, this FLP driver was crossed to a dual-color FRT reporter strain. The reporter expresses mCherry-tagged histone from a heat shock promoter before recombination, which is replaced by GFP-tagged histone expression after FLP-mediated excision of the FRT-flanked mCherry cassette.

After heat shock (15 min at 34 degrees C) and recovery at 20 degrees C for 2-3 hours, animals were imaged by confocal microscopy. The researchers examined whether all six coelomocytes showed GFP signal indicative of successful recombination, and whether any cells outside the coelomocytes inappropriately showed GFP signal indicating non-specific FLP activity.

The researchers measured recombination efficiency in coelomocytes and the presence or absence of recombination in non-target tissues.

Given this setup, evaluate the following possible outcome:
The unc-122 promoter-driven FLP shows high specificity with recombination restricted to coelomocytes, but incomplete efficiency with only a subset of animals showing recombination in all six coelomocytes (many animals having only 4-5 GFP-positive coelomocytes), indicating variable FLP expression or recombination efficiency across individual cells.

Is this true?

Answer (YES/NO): NO